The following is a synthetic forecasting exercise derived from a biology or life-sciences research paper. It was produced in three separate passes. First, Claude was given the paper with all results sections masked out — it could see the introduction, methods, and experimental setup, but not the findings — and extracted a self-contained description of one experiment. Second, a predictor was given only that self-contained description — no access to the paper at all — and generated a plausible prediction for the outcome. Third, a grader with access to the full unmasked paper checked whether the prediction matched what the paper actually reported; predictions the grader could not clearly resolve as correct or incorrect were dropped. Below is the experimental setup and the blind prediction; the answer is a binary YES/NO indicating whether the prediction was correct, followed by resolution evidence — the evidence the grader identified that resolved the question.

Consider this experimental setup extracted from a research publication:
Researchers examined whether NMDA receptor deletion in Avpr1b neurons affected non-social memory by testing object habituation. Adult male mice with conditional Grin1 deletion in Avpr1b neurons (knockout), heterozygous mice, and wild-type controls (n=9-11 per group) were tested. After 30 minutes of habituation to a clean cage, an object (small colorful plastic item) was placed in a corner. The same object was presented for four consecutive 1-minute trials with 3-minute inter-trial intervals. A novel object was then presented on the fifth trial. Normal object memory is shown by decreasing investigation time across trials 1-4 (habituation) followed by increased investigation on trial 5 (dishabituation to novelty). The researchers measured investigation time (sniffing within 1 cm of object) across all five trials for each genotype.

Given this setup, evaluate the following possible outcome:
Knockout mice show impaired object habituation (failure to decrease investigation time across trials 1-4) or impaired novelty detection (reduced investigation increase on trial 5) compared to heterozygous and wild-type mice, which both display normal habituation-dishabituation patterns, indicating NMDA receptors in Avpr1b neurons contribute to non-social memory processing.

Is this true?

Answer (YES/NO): NO